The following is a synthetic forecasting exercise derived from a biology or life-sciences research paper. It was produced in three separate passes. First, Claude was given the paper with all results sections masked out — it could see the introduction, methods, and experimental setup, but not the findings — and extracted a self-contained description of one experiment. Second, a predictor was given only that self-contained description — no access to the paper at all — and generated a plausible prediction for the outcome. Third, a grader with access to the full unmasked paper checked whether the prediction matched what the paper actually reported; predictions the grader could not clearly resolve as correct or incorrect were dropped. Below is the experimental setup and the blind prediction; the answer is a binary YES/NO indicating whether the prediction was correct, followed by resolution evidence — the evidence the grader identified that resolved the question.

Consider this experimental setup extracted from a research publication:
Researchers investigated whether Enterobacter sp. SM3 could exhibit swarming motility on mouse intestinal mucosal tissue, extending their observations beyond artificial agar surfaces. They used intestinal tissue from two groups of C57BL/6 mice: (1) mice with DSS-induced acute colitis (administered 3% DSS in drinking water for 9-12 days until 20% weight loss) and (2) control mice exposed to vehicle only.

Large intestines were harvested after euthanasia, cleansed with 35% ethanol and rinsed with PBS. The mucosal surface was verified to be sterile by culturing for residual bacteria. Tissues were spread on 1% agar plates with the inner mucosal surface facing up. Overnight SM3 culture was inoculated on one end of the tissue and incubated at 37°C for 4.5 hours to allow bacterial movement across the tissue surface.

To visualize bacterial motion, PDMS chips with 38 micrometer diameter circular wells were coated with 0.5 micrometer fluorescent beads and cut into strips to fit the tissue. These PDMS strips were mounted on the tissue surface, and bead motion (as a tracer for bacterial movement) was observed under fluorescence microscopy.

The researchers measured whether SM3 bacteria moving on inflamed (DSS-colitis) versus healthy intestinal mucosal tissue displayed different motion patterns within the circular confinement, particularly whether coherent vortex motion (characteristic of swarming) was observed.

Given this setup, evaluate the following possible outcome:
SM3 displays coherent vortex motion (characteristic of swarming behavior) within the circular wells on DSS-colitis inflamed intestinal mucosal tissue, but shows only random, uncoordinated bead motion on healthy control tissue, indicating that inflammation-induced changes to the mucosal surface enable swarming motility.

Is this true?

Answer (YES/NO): YES